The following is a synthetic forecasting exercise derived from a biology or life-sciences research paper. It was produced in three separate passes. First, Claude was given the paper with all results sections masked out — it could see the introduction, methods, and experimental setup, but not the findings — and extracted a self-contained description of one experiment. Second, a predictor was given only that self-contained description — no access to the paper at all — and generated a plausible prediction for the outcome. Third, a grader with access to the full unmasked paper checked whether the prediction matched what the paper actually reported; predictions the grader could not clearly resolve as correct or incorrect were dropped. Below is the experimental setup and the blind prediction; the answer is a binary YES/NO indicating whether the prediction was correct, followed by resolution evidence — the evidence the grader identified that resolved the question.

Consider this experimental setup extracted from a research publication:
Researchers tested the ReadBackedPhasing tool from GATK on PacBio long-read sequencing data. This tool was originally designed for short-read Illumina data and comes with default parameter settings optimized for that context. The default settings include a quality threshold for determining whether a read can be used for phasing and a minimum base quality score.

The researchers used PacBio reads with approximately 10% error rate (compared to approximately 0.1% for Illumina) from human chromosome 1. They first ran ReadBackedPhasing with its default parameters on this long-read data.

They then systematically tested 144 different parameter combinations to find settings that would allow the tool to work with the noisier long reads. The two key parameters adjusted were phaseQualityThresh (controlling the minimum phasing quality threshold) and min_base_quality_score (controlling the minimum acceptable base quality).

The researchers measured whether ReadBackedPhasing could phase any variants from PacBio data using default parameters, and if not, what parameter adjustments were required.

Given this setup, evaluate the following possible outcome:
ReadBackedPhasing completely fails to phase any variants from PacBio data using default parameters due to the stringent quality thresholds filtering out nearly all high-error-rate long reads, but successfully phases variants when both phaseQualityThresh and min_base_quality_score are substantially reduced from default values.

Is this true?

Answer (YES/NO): YES